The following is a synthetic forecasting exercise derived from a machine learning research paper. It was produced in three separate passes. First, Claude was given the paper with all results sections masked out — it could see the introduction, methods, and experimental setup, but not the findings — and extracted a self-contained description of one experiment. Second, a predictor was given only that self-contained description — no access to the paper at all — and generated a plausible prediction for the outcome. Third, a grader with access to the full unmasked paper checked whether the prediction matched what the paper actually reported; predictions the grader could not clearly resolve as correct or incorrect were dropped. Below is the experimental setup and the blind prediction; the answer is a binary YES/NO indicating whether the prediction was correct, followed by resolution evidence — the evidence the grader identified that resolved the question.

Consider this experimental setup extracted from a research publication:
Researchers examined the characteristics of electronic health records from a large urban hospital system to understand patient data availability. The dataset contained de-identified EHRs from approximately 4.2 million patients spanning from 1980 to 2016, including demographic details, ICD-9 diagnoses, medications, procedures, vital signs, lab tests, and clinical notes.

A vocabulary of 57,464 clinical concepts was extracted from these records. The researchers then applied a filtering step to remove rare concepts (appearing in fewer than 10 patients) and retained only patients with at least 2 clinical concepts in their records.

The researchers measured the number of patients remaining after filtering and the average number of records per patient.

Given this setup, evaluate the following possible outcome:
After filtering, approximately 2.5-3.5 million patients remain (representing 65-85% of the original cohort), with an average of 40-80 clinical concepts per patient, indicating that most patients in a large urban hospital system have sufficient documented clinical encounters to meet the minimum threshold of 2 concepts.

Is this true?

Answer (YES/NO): NO